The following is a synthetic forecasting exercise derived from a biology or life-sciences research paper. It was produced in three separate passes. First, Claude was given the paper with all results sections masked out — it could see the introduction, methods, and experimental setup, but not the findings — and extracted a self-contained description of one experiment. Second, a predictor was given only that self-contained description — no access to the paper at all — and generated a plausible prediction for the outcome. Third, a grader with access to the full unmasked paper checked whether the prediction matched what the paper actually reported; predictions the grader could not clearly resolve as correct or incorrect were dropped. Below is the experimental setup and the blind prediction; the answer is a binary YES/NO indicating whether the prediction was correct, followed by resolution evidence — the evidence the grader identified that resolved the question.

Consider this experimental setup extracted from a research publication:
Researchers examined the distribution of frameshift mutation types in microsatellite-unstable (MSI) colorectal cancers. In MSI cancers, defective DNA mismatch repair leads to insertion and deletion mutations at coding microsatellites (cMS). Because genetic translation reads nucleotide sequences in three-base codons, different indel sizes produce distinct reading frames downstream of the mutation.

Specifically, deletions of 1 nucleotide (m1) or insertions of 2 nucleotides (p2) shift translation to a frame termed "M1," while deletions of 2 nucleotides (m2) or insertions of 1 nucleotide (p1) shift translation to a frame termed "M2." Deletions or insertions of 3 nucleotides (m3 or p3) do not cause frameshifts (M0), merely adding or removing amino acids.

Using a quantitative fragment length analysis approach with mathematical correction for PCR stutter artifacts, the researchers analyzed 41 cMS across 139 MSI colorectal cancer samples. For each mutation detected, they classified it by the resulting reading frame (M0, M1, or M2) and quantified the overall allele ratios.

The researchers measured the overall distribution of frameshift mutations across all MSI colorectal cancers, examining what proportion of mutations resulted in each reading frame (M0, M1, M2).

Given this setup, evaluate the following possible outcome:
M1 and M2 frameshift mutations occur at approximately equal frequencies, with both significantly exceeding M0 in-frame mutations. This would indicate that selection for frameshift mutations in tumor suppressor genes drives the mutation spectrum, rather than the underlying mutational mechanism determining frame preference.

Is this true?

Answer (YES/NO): NO